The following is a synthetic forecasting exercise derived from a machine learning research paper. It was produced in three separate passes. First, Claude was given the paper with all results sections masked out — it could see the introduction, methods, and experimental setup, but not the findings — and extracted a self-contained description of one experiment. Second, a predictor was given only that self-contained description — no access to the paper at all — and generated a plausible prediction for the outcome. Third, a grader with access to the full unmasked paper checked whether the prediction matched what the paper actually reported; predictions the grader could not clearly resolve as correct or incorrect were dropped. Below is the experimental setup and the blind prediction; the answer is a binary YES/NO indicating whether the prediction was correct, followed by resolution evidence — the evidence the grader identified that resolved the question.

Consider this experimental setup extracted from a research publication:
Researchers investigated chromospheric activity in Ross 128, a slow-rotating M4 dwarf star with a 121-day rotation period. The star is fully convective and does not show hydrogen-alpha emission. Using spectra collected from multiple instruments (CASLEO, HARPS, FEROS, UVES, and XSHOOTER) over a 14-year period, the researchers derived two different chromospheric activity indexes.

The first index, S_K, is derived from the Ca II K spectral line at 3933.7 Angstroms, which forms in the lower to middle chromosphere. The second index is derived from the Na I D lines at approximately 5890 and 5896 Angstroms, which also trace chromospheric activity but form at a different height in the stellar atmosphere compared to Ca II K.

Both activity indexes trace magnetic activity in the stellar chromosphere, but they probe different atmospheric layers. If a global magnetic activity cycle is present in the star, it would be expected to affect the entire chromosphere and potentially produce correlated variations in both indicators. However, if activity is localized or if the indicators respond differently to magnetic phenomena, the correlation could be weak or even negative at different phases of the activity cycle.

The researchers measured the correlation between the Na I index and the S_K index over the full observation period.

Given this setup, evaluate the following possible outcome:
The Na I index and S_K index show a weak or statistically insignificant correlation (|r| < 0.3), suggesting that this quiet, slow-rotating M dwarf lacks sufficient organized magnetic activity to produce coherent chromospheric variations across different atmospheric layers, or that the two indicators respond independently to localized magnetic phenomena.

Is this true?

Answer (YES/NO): NO